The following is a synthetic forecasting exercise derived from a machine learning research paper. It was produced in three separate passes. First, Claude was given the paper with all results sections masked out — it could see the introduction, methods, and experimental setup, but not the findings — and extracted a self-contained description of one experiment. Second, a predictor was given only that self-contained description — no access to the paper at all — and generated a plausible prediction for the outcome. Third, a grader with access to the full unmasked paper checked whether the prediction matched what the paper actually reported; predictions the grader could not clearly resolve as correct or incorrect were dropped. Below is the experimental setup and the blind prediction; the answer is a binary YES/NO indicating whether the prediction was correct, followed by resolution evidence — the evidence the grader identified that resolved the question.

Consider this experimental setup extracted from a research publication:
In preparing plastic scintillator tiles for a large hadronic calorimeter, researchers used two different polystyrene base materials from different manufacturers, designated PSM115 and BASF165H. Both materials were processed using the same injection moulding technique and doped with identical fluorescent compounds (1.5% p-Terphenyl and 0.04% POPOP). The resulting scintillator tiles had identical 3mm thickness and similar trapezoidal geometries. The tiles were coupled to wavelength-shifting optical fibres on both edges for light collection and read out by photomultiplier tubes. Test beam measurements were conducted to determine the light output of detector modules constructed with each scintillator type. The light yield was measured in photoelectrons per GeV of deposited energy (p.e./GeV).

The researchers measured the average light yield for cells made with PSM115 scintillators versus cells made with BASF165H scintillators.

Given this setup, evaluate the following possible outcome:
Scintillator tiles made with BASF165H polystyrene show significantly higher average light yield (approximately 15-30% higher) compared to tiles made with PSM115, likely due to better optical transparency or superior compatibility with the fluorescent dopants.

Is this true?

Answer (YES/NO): YES